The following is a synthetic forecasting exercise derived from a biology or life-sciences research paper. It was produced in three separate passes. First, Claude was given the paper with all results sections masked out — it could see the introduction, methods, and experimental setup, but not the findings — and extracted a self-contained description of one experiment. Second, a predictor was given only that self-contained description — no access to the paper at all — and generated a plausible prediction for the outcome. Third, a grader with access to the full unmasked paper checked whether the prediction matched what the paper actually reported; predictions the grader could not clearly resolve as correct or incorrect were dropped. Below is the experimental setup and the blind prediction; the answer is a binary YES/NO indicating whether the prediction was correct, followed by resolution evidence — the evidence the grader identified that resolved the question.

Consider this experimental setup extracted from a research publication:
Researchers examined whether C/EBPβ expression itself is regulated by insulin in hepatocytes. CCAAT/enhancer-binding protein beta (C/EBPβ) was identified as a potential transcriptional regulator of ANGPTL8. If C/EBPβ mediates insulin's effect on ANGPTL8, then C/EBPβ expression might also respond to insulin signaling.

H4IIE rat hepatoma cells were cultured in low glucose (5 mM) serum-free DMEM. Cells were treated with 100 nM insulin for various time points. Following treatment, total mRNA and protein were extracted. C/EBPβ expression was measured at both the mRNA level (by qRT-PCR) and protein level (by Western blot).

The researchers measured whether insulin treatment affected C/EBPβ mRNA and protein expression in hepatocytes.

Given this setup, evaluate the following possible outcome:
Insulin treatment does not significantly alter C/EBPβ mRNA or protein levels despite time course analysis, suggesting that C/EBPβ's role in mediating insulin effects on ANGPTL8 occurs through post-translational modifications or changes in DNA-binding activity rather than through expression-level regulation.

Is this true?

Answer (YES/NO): NO